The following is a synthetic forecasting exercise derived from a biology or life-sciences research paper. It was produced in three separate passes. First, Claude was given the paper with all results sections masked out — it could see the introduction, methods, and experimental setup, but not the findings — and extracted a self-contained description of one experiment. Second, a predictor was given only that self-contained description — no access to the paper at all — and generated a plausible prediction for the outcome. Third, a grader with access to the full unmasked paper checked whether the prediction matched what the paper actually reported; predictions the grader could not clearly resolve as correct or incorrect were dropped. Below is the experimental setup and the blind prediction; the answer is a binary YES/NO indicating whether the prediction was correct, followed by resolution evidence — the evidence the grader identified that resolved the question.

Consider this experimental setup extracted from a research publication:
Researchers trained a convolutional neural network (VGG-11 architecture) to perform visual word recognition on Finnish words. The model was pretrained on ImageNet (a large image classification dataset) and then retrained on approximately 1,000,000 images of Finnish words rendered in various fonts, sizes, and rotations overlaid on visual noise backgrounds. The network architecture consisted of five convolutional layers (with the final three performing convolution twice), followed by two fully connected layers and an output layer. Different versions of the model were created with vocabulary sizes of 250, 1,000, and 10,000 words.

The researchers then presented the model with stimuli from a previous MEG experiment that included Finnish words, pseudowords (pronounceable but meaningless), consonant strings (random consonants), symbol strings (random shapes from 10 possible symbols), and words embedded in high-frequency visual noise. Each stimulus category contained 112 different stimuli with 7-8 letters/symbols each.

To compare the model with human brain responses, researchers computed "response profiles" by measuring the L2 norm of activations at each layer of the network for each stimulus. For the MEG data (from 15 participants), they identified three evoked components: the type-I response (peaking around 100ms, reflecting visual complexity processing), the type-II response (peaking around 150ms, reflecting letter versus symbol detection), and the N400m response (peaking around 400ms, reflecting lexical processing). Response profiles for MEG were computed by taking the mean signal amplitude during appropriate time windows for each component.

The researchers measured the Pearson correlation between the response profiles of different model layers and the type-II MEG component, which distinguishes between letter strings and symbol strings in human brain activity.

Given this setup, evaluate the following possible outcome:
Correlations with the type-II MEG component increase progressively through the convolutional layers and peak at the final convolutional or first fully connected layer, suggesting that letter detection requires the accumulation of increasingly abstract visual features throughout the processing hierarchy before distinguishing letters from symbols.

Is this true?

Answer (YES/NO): NO